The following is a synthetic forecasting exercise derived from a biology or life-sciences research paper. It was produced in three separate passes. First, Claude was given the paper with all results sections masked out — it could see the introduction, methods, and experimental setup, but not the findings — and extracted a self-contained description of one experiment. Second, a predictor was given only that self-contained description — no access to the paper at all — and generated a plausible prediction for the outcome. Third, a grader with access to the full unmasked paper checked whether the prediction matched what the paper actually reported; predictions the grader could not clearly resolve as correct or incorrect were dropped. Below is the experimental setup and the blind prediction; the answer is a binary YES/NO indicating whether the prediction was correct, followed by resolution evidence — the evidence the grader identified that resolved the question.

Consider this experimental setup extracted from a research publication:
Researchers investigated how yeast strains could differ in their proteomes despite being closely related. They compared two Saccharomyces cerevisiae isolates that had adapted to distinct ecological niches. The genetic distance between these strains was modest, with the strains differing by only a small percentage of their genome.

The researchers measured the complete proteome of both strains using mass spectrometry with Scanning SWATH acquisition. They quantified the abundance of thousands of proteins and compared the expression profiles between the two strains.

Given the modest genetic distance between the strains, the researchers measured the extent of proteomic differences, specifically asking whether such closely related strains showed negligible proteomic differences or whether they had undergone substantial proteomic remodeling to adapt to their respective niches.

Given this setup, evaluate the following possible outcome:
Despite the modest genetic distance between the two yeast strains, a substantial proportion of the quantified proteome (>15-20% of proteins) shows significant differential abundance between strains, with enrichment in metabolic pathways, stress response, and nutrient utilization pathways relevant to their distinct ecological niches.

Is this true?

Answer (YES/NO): YES